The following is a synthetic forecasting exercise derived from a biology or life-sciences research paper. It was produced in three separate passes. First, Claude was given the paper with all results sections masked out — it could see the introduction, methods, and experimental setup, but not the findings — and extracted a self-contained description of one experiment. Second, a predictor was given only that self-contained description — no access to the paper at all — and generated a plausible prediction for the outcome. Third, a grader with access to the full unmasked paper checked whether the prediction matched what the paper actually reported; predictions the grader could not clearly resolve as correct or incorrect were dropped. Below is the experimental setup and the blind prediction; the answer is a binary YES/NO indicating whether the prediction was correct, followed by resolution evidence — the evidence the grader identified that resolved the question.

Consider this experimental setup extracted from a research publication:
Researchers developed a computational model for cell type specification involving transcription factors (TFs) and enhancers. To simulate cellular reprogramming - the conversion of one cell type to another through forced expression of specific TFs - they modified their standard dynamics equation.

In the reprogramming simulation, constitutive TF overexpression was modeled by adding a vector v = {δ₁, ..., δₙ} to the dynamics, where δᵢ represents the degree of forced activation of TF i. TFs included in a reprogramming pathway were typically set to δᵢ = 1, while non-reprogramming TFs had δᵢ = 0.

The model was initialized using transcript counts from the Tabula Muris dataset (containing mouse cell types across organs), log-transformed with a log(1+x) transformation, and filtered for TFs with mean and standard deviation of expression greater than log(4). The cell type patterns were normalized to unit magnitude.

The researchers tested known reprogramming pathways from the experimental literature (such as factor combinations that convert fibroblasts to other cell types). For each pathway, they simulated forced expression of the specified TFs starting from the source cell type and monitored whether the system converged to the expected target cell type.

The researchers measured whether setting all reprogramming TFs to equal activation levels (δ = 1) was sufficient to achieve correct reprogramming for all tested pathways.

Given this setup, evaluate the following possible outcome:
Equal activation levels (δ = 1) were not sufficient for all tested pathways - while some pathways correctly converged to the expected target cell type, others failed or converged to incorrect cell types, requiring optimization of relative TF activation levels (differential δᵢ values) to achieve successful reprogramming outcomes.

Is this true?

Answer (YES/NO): YES